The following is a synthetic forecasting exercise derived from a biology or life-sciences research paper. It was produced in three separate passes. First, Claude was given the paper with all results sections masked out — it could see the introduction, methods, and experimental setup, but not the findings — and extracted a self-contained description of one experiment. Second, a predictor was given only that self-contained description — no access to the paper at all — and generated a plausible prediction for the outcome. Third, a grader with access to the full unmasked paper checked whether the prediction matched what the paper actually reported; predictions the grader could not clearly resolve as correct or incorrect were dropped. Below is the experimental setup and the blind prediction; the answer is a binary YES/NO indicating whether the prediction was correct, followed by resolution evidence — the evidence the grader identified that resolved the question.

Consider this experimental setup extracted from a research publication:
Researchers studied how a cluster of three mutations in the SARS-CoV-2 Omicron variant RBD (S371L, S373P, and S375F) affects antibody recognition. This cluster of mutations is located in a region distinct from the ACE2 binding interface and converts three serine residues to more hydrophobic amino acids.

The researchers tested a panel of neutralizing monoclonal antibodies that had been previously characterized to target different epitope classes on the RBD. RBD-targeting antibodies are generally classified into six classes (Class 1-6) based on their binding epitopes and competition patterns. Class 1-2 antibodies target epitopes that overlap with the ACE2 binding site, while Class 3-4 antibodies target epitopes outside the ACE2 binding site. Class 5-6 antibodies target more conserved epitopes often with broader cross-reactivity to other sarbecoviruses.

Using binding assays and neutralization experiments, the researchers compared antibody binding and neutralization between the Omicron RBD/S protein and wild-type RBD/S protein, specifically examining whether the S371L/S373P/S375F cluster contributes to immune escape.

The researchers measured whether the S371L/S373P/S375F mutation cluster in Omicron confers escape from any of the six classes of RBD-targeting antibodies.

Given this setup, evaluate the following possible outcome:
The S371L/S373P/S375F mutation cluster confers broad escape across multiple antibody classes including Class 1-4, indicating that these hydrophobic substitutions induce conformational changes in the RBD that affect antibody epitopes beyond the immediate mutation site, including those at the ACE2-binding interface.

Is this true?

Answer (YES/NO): NO